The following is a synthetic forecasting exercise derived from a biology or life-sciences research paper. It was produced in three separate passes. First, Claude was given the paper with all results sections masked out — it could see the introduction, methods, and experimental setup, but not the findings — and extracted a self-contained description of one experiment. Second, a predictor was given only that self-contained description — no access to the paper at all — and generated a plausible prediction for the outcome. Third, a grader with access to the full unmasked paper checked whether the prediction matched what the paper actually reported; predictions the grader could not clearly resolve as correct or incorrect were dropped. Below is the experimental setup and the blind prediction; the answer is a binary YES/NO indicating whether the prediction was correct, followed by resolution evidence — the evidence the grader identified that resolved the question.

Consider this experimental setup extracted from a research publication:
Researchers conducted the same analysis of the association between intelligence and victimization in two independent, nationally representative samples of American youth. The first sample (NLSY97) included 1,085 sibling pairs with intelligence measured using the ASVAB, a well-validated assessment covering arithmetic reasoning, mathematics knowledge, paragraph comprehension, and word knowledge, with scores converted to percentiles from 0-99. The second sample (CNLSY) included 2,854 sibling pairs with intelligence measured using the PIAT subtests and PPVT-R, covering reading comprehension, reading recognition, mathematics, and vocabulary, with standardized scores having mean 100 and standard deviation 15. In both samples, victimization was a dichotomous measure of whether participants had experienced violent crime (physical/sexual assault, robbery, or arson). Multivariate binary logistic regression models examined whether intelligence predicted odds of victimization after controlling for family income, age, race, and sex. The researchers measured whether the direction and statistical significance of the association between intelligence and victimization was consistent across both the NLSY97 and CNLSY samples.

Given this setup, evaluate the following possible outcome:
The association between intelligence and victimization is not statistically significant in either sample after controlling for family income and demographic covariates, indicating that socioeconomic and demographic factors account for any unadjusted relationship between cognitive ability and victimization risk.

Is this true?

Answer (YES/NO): NO